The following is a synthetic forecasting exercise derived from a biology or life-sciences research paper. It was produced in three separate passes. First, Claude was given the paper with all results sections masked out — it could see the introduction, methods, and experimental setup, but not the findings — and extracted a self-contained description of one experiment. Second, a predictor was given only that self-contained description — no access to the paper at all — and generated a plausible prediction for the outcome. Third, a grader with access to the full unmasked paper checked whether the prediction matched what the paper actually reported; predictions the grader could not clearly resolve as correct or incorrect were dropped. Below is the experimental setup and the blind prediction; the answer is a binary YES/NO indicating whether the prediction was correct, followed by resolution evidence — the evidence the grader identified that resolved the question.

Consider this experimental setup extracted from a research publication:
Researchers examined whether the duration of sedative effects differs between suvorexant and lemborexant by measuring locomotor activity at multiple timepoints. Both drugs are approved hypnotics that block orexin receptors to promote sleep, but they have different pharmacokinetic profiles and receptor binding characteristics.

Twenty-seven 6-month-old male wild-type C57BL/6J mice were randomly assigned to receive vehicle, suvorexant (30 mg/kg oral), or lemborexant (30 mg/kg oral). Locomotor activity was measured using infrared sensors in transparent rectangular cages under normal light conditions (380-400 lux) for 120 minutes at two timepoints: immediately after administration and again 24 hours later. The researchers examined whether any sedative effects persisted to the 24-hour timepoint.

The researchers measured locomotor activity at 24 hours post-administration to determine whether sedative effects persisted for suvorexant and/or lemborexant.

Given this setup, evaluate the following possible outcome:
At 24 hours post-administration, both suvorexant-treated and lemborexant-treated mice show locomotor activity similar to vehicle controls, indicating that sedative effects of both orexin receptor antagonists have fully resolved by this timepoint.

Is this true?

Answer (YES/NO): YES